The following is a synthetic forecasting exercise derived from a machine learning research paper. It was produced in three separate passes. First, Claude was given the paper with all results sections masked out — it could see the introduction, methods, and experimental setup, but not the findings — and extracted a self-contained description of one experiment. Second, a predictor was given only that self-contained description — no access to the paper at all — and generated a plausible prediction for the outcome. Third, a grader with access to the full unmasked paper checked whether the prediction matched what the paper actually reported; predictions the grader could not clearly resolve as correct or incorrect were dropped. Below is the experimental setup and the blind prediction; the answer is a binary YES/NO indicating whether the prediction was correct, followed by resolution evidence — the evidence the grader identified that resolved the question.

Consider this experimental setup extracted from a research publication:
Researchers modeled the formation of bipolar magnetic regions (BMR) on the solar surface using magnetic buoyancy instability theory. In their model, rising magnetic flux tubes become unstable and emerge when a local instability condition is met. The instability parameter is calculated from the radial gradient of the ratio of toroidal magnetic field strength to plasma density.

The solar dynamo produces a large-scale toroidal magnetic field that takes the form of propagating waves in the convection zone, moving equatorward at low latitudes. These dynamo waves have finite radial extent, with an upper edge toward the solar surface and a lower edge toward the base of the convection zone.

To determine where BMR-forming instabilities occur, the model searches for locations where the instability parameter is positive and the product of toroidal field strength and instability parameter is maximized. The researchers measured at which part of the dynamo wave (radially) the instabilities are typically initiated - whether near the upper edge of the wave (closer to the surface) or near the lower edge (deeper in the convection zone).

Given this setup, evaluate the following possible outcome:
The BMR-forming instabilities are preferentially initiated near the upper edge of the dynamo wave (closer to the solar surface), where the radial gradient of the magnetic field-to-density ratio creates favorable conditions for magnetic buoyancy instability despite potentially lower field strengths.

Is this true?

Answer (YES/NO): YES